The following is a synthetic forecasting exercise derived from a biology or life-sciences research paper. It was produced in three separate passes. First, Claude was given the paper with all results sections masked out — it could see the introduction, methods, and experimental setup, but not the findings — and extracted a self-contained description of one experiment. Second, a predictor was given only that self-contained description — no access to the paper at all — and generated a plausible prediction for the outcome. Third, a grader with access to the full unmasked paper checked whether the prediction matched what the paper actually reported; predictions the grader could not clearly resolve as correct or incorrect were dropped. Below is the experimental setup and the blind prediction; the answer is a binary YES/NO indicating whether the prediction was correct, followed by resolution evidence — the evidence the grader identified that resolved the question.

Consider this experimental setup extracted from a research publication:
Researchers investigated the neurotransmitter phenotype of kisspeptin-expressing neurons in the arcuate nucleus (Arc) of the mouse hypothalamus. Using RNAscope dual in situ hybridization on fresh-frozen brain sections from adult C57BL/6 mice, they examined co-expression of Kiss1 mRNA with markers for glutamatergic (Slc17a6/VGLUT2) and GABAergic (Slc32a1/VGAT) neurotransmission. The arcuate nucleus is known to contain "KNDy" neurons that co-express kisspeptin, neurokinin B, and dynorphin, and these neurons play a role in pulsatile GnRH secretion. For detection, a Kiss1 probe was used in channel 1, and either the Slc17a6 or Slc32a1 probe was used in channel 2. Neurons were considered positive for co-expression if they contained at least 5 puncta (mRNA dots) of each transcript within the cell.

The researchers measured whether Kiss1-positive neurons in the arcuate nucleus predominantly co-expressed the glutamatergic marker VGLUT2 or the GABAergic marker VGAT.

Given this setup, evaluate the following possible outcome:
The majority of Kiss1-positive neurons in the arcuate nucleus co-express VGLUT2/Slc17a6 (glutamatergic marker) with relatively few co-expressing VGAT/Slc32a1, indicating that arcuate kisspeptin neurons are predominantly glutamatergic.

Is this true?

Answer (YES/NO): YES